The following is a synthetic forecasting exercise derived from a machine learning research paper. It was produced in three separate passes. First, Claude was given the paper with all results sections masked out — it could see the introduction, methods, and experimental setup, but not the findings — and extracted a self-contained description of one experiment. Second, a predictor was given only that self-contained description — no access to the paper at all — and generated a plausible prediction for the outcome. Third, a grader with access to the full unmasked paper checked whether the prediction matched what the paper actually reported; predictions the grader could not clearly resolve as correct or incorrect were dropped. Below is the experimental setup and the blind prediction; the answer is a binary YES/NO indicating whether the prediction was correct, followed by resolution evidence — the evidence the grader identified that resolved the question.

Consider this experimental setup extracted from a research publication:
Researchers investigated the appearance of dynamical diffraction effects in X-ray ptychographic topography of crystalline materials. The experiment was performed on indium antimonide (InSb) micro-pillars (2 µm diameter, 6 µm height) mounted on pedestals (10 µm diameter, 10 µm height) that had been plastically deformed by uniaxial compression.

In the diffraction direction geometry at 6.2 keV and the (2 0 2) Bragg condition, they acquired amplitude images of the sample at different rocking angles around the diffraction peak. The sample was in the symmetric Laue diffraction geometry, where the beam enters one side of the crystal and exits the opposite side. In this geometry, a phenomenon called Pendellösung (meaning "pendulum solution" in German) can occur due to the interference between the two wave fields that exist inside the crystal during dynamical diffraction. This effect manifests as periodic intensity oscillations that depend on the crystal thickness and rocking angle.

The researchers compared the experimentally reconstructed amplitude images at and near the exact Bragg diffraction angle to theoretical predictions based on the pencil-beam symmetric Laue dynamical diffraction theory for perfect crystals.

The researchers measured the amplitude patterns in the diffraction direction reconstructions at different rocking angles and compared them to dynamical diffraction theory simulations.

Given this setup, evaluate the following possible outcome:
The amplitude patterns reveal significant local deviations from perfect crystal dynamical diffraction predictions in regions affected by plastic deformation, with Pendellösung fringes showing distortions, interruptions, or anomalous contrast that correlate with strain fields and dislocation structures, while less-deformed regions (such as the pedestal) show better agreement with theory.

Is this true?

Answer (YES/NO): NO